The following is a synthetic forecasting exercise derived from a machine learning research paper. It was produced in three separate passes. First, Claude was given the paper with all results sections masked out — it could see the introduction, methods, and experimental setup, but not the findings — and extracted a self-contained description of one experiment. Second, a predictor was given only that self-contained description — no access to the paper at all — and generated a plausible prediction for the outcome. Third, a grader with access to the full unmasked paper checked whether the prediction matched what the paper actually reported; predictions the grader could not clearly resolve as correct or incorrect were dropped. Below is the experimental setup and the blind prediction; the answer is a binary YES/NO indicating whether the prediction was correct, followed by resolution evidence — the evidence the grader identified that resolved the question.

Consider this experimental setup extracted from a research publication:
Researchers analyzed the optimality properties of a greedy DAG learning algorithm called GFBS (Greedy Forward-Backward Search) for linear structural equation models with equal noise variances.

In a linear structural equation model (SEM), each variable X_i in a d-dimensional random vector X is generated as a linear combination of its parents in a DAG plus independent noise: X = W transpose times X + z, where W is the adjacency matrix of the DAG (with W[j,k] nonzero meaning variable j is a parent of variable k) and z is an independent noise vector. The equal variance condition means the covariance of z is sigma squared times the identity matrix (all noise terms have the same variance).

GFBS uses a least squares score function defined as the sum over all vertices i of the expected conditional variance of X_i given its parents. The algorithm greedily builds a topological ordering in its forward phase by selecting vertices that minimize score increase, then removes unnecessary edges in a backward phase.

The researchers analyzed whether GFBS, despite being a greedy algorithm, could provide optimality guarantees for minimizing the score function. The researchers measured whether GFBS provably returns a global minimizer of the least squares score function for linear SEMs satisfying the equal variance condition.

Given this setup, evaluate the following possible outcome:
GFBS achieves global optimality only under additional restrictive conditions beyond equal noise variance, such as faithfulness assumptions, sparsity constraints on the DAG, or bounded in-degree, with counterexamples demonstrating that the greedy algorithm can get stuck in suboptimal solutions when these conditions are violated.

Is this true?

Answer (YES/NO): NO